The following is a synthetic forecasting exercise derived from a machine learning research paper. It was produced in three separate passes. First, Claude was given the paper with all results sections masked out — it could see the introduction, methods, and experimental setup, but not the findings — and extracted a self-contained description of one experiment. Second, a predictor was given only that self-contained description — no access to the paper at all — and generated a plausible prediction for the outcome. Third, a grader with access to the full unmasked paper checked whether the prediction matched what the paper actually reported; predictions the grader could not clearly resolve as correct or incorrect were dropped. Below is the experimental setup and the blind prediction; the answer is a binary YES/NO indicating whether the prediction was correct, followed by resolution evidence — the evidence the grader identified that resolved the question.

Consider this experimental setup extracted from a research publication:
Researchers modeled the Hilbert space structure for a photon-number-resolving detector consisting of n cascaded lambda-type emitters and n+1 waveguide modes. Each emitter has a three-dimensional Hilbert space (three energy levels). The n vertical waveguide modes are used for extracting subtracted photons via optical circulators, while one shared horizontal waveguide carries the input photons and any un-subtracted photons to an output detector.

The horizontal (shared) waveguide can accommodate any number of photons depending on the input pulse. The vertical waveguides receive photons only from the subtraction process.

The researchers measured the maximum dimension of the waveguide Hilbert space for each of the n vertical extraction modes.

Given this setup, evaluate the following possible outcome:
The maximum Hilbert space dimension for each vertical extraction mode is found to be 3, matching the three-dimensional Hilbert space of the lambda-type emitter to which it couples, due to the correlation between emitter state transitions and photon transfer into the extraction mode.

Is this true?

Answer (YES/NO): NO